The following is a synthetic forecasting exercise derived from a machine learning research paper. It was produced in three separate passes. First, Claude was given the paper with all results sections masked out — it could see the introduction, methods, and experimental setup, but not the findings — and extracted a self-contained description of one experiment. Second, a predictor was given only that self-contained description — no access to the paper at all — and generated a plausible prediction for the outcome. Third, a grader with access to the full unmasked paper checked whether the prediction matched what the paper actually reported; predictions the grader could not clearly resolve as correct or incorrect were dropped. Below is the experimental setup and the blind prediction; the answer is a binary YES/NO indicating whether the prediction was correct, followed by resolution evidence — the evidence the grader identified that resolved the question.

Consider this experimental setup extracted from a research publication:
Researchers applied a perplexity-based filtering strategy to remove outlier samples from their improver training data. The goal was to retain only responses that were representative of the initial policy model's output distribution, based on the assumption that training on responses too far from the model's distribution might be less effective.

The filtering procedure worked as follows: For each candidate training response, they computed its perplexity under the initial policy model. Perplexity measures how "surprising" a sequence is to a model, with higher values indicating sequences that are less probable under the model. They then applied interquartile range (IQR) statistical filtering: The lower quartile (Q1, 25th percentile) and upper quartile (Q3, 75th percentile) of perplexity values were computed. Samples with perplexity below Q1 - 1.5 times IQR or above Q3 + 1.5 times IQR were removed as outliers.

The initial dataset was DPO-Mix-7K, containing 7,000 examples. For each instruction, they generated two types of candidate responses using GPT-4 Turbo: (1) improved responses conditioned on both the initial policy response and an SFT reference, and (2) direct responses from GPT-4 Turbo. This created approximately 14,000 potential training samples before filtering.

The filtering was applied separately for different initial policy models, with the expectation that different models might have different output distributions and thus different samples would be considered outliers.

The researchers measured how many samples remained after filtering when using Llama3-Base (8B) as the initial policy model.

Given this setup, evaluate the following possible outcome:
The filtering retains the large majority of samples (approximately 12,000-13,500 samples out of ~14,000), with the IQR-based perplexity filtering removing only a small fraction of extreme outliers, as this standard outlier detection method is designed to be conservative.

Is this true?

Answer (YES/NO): NO